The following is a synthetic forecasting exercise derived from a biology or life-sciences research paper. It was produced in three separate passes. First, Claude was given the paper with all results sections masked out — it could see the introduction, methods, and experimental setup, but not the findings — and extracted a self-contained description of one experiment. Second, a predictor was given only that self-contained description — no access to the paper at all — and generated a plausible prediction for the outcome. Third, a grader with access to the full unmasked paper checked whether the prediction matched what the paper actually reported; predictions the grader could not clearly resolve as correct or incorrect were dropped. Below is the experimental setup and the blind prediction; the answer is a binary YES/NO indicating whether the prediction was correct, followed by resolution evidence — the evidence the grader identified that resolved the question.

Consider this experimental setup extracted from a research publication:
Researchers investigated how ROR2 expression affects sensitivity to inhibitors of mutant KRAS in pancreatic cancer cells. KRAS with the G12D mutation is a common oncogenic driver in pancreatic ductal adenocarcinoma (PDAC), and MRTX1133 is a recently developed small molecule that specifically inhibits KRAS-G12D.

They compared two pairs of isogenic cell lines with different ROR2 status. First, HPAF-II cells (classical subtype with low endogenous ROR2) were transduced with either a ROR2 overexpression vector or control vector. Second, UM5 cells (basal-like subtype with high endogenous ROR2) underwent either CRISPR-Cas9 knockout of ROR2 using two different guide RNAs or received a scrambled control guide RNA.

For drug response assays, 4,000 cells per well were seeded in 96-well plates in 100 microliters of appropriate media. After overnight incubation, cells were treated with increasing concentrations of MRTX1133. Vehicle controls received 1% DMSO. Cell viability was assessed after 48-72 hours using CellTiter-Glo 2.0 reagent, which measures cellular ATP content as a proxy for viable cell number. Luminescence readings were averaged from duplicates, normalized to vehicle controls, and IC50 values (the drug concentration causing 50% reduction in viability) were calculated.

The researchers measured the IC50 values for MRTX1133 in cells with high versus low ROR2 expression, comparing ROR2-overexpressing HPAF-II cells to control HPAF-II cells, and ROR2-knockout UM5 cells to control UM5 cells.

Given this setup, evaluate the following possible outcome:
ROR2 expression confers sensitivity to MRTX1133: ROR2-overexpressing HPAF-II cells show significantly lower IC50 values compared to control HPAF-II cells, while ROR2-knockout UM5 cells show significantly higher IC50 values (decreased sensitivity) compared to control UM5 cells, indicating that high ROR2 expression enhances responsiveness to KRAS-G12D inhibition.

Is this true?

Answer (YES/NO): NO